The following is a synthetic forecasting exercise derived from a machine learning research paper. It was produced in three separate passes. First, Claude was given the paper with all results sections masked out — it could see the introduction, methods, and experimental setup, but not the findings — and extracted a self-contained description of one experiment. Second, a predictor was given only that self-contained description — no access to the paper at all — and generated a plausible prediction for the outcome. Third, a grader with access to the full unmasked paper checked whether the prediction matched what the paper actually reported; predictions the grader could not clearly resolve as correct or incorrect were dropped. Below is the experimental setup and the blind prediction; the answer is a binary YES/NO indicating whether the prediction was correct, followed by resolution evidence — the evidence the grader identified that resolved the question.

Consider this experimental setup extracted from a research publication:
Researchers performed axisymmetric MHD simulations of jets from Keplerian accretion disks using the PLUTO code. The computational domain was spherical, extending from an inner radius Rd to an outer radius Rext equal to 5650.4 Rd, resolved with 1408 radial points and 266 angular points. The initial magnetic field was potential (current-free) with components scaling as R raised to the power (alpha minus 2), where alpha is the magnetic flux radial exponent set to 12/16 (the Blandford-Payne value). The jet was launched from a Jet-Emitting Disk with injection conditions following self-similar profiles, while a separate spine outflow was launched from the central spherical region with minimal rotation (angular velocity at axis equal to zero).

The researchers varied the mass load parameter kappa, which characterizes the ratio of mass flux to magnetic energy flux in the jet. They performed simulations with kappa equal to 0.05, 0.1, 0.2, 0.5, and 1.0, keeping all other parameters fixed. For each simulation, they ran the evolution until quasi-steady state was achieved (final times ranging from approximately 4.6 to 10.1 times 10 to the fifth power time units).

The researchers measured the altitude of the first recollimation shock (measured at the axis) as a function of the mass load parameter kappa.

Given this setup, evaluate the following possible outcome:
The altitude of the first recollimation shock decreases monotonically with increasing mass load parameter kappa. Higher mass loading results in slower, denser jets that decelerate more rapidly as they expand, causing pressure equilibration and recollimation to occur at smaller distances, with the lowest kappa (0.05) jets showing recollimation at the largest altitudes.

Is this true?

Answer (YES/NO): YES